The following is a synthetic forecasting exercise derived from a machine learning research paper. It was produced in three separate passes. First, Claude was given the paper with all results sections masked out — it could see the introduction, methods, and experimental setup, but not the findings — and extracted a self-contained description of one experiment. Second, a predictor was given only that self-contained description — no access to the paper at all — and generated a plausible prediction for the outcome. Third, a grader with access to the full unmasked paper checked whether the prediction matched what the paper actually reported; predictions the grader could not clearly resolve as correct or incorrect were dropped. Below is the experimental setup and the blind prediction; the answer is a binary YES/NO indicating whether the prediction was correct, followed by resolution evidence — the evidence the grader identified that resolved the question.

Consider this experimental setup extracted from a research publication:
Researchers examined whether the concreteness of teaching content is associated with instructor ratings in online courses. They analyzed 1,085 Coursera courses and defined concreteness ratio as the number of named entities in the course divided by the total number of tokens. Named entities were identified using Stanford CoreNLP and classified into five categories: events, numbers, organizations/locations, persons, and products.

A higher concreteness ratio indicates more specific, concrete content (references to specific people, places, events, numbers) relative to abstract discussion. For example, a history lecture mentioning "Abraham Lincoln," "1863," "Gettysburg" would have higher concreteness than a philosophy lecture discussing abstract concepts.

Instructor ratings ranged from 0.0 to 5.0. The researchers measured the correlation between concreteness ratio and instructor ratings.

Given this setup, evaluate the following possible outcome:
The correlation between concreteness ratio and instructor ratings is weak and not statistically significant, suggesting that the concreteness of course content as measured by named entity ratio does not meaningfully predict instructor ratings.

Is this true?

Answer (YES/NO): YES